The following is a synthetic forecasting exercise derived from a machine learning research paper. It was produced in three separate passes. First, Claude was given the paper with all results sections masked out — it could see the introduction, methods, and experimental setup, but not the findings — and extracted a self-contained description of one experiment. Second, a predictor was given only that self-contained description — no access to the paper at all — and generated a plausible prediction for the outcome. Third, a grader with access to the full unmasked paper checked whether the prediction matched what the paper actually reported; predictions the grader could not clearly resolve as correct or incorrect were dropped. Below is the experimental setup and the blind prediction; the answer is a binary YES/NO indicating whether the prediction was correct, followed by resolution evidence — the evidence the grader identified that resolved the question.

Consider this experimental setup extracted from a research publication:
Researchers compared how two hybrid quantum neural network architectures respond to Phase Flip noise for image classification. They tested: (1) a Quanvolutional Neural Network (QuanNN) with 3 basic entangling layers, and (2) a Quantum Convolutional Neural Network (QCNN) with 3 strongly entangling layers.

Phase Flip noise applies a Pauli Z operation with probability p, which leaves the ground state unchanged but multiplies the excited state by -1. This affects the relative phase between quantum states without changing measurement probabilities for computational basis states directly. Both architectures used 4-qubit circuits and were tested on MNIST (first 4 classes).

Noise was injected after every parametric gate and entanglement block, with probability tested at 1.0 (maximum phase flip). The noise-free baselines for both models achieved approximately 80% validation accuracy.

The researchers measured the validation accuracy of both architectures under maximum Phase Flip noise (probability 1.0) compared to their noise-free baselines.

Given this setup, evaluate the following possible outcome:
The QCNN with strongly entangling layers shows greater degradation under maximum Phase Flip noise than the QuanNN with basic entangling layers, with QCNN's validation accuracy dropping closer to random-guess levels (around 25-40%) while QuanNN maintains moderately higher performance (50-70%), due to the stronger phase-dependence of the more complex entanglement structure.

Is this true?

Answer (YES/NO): NO